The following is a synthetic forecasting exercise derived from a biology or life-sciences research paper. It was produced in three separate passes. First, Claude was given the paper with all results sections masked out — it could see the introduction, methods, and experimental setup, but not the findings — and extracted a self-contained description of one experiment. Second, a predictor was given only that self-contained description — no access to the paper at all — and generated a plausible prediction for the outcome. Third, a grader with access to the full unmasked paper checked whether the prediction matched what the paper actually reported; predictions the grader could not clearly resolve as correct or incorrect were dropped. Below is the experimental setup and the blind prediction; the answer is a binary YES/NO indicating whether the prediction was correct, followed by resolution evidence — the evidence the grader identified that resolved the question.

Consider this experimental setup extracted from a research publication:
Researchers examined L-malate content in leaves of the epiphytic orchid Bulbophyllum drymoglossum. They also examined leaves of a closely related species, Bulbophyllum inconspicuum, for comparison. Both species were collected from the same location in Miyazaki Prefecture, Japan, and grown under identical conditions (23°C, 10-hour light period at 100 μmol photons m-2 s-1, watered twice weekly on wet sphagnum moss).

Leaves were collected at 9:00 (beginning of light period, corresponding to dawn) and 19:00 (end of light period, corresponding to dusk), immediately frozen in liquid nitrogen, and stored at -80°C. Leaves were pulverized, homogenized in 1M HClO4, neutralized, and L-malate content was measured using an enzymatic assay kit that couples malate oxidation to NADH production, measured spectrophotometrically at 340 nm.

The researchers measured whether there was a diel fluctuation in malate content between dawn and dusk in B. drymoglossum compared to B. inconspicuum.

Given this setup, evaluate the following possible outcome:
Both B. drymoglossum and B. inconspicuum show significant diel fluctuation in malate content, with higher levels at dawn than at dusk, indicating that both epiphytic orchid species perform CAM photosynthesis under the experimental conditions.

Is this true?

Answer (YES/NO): NO